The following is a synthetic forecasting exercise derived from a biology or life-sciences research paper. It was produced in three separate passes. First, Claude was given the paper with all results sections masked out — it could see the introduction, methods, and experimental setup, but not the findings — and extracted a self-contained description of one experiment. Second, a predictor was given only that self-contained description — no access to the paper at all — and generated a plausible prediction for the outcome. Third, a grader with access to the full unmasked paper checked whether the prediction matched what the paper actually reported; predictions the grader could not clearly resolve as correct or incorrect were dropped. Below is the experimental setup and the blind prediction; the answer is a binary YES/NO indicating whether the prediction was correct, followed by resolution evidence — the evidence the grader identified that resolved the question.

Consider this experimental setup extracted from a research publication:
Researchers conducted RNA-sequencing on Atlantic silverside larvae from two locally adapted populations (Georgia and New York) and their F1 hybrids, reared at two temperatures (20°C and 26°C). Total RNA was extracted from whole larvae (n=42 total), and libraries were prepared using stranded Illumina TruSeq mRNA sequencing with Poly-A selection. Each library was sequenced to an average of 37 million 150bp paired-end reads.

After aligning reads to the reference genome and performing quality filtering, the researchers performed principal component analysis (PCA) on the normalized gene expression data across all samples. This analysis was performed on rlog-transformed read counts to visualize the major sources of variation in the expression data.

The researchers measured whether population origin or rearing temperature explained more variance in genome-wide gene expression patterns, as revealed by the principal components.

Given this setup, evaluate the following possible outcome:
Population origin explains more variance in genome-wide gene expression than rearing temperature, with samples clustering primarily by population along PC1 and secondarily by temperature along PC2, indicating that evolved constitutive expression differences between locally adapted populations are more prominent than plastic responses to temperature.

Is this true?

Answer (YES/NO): NO